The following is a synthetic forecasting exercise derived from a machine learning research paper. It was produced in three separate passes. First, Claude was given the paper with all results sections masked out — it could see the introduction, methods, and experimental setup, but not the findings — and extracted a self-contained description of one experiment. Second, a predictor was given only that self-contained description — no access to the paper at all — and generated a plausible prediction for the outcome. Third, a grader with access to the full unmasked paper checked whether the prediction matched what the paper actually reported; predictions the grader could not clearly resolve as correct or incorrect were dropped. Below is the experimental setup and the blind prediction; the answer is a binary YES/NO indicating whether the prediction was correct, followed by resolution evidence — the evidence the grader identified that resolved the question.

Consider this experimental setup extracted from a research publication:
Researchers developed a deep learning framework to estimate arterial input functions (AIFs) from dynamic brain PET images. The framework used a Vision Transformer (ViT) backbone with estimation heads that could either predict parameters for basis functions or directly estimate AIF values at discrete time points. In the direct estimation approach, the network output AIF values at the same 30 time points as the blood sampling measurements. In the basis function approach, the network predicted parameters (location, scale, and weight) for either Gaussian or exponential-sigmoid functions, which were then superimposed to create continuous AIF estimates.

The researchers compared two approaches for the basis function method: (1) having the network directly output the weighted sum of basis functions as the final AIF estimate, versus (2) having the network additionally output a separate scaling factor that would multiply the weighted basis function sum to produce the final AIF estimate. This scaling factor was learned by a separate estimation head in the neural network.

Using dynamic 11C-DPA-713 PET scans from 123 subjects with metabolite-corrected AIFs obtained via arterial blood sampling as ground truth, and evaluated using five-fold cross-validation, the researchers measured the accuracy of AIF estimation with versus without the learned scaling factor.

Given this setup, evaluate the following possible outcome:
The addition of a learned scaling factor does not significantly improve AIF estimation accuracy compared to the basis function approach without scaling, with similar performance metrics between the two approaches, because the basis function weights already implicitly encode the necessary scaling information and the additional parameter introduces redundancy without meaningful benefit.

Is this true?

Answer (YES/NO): NO